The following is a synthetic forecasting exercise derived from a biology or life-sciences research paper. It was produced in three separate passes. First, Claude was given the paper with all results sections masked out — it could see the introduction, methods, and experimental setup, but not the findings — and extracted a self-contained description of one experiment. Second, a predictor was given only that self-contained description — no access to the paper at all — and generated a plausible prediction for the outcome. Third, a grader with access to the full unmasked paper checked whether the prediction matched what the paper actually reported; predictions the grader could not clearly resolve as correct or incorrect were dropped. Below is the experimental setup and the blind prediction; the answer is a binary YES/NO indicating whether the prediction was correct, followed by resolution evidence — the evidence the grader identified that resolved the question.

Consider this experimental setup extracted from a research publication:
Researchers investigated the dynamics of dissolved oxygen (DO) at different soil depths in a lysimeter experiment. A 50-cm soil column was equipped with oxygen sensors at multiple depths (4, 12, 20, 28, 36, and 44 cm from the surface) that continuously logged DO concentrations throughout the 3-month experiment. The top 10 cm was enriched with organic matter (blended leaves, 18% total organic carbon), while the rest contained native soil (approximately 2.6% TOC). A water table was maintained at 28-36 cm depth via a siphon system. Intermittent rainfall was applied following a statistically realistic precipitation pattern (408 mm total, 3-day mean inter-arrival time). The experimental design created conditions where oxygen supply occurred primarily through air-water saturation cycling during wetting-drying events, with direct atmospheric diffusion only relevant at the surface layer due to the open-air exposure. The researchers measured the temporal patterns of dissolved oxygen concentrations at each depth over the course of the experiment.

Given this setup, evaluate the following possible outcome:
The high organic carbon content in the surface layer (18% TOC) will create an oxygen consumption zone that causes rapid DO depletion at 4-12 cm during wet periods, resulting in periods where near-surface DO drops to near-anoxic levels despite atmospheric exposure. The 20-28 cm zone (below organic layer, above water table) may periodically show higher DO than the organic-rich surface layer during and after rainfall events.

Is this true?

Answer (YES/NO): NO